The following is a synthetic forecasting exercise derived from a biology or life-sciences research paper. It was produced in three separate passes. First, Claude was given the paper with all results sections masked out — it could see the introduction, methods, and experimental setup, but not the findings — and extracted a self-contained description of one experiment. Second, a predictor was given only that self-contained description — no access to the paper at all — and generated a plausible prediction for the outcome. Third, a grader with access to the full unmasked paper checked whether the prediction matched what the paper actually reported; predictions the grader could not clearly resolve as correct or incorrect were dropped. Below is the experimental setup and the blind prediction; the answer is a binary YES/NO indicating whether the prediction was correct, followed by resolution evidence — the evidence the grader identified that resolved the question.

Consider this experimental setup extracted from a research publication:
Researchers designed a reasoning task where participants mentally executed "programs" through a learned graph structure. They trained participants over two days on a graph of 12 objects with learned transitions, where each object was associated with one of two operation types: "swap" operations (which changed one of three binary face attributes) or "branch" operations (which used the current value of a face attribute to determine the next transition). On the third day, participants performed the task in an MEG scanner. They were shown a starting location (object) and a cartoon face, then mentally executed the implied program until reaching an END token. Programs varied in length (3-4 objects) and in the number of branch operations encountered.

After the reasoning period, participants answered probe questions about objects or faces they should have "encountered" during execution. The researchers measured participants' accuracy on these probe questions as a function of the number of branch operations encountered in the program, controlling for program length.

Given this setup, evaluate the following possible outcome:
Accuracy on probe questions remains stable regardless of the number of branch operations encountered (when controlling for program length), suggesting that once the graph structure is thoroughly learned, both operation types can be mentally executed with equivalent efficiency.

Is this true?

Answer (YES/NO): NO